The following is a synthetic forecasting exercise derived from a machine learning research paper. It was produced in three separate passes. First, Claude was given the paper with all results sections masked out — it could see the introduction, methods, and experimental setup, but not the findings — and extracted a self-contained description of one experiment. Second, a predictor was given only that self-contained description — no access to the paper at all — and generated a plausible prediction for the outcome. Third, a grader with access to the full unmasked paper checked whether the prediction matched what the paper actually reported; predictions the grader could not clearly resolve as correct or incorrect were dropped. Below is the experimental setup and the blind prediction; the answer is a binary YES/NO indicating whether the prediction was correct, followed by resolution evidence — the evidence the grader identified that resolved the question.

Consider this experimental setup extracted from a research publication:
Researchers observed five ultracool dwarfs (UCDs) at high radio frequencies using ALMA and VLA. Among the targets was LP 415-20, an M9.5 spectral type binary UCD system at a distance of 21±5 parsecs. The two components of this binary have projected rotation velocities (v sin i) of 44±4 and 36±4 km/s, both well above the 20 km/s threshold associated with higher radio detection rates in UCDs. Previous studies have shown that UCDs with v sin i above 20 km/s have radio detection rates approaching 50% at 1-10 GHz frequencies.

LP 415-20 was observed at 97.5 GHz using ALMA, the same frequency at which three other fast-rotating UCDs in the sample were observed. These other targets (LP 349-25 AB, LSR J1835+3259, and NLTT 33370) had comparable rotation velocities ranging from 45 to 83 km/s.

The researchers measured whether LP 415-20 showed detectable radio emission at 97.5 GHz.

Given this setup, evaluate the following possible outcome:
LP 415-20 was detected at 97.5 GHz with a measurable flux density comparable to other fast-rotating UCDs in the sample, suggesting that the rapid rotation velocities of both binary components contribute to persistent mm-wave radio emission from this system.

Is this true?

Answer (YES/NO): NO